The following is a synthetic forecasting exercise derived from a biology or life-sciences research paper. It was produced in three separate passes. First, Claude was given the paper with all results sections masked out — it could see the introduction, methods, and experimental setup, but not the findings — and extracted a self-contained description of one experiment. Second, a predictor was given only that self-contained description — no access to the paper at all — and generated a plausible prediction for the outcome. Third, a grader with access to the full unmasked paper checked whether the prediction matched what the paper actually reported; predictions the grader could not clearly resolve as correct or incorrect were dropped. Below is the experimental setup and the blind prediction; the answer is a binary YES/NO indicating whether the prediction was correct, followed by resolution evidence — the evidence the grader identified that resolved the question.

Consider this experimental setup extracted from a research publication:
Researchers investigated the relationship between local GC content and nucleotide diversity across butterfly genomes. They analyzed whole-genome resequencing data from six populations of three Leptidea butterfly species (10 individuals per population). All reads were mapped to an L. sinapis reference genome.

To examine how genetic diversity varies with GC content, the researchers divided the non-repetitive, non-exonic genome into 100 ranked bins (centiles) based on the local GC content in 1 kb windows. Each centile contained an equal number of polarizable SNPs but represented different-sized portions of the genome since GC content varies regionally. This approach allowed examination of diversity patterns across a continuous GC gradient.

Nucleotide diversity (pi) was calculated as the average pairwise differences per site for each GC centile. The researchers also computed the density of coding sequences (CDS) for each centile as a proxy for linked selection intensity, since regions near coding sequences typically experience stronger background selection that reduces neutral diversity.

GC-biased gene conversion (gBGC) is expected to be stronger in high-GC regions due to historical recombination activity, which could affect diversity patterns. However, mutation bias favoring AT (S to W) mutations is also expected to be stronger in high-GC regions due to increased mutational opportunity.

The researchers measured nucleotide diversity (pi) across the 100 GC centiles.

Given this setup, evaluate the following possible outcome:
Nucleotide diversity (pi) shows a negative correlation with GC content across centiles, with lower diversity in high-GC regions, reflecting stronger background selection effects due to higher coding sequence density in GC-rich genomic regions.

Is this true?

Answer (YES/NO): NO